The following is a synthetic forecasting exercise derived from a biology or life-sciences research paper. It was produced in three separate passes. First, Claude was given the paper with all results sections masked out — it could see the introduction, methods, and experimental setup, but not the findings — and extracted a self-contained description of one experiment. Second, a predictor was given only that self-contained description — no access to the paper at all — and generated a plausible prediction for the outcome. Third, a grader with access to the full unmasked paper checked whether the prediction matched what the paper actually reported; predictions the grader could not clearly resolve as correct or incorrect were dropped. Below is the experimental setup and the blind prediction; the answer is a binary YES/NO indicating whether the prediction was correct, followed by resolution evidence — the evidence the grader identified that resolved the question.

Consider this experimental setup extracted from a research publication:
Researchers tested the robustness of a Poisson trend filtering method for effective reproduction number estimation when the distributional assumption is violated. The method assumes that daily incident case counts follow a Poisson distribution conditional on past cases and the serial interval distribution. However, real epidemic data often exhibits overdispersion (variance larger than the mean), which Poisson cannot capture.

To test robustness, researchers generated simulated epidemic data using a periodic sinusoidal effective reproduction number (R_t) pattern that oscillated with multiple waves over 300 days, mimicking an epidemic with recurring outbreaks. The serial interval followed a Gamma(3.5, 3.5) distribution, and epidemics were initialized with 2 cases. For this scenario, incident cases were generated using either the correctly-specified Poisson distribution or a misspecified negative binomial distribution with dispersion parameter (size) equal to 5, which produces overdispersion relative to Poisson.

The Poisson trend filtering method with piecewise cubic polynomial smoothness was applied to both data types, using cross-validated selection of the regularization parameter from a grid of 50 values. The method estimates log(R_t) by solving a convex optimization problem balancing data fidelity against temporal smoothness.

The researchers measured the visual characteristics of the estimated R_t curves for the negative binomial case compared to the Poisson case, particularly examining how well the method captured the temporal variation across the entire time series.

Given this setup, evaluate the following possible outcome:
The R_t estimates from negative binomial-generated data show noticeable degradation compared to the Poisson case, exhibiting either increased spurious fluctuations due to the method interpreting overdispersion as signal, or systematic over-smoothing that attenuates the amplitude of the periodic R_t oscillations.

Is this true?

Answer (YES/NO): YES